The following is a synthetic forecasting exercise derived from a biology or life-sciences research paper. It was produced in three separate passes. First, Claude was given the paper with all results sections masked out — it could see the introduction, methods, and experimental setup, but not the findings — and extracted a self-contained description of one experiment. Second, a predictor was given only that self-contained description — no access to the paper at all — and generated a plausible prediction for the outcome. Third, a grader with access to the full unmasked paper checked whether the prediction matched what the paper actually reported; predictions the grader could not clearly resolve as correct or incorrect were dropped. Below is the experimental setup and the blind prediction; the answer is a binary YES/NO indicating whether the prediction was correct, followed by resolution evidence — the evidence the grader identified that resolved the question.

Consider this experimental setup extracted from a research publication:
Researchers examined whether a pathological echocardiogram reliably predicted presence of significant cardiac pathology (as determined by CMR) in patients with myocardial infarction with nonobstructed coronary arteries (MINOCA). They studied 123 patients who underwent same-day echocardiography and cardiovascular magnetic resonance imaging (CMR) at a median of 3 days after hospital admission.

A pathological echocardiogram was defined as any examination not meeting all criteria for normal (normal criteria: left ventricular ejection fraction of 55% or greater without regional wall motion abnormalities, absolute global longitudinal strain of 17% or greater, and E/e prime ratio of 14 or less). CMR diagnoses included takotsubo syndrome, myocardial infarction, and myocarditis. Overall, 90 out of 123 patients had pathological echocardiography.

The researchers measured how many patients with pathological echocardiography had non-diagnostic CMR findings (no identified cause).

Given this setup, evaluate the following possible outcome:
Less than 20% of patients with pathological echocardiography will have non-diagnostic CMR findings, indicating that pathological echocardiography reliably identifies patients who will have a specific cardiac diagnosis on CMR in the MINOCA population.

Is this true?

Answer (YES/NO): NO